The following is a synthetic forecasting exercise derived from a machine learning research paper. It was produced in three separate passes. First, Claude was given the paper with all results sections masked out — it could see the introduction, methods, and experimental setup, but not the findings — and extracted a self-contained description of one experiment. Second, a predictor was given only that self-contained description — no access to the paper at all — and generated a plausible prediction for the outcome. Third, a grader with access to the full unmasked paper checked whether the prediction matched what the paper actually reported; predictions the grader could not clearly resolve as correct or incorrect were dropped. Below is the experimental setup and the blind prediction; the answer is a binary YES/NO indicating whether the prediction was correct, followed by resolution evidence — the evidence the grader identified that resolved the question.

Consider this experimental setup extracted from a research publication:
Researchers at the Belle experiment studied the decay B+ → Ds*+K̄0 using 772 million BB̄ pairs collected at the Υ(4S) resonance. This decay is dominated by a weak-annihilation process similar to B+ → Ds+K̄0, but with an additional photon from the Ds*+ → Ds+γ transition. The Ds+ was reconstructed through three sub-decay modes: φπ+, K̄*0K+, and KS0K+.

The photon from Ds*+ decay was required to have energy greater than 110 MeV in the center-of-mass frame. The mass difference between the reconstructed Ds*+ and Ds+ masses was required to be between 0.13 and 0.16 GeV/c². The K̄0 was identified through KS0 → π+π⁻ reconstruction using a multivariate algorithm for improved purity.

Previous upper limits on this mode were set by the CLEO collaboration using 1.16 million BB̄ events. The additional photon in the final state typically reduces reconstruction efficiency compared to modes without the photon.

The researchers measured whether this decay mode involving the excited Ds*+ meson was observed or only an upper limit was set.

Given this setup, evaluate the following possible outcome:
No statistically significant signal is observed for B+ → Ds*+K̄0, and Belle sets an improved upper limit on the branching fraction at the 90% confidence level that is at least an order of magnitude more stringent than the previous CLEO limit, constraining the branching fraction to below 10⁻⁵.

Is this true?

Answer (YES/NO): YES